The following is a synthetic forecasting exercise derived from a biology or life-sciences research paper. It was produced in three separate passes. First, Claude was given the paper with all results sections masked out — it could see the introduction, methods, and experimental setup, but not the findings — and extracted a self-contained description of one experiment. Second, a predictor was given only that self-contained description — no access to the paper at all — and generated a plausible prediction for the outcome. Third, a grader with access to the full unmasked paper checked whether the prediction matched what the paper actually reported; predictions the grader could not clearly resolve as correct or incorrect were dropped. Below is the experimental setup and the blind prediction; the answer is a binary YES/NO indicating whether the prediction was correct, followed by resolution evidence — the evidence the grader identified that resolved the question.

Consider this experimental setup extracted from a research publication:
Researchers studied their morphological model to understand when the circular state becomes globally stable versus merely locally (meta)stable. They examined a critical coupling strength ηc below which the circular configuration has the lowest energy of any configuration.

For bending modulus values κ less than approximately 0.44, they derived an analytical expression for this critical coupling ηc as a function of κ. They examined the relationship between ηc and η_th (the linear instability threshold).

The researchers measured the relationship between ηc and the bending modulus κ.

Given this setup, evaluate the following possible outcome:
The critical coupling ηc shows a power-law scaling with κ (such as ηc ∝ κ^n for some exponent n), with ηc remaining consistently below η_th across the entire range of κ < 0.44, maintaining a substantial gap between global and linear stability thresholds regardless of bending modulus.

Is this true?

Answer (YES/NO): NO